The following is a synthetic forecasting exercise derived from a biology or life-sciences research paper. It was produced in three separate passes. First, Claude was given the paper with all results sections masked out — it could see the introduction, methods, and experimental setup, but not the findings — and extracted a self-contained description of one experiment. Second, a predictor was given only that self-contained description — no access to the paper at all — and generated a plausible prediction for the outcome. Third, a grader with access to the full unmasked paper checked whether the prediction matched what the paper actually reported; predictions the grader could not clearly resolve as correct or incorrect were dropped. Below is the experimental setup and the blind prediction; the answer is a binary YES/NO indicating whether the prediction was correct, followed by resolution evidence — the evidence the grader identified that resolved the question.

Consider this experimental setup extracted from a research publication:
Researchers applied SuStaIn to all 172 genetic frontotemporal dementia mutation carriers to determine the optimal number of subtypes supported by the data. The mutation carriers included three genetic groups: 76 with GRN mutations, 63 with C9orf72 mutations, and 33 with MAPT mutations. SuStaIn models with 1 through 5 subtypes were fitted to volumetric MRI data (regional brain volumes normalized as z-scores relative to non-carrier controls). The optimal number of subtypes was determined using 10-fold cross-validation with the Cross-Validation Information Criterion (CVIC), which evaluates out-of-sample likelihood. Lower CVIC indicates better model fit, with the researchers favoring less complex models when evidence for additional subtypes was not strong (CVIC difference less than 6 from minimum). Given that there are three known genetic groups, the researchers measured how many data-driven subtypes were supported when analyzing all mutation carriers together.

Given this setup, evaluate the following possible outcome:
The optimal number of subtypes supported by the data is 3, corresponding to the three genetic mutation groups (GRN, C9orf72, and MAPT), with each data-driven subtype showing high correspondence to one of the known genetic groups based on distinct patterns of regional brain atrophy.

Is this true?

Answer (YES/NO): NO